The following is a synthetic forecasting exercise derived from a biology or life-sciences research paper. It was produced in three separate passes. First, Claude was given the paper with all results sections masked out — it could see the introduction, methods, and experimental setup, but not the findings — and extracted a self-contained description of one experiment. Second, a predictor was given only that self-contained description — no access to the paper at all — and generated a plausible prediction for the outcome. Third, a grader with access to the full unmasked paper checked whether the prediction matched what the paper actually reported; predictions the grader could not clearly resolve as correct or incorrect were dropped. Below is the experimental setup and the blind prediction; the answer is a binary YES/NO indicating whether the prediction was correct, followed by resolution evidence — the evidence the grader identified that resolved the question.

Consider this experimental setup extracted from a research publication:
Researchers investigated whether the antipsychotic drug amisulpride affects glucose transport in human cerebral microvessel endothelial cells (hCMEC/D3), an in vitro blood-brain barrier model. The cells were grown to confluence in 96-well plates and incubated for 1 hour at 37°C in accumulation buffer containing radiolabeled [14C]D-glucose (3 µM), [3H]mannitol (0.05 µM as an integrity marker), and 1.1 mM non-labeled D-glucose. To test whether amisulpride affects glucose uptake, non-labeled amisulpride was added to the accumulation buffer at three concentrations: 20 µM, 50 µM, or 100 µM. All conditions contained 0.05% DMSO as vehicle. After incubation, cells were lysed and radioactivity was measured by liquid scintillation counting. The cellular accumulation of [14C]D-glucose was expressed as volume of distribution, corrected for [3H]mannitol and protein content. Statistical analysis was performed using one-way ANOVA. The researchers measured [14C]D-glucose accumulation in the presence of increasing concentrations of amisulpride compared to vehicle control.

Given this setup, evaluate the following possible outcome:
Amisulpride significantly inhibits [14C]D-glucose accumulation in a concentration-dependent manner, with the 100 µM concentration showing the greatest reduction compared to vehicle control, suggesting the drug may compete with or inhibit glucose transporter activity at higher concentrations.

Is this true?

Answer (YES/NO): NO